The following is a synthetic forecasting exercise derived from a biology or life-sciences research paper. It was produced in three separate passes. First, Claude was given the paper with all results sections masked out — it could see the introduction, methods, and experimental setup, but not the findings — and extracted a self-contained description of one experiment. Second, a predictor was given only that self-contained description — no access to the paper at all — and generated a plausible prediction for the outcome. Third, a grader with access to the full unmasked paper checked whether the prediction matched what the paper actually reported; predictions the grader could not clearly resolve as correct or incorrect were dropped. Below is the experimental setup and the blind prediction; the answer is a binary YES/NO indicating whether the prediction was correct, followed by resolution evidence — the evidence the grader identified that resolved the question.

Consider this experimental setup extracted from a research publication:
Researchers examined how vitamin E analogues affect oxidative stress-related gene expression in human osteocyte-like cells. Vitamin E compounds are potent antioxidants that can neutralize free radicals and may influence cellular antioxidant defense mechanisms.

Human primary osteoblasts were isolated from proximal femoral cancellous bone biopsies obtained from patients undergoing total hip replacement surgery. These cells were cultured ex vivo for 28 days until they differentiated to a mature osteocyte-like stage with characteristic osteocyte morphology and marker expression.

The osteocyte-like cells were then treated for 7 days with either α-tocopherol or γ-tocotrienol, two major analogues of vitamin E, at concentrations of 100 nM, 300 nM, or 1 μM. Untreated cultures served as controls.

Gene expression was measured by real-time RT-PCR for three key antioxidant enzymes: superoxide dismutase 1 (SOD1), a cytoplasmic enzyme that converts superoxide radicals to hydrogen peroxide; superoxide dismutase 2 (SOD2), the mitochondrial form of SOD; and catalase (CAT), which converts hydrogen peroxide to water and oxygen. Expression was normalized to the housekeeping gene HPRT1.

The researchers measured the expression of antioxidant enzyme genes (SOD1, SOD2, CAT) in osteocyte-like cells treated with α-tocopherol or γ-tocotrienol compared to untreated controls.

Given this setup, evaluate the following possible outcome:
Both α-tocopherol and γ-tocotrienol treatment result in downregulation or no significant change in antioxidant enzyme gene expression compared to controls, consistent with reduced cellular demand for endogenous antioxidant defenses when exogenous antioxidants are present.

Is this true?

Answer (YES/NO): NO